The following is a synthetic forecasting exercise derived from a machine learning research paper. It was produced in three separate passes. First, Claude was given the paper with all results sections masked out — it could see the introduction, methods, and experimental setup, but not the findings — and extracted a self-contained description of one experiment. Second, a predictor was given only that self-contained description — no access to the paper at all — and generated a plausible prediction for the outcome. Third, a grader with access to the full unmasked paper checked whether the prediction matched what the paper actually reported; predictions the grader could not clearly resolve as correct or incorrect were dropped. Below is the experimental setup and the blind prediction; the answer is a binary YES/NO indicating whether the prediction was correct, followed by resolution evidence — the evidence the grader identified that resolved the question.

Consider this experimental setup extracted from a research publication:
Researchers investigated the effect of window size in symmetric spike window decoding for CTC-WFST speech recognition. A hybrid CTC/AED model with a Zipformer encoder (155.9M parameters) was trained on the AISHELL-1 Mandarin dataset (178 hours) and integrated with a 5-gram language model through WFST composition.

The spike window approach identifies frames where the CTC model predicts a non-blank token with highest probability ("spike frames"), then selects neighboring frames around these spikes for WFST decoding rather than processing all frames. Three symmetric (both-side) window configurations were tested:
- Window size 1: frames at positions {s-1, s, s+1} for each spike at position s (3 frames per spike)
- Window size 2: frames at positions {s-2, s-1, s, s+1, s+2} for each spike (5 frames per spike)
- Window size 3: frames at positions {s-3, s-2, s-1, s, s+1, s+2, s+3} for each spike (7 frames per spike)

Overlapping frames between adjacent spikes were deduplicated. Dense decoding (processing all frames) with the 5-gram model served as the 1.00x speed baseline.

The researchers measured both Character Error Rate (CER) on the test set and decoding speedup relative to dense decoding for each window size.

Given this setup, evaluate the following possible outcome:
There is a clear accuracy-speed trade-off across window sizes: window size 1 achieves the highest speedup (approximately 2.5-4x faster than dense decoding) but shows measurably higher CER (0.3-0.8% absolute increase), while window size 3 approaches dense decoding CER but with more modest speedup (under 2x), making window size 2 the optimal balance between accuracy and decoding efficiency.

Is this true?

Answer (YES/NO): NO